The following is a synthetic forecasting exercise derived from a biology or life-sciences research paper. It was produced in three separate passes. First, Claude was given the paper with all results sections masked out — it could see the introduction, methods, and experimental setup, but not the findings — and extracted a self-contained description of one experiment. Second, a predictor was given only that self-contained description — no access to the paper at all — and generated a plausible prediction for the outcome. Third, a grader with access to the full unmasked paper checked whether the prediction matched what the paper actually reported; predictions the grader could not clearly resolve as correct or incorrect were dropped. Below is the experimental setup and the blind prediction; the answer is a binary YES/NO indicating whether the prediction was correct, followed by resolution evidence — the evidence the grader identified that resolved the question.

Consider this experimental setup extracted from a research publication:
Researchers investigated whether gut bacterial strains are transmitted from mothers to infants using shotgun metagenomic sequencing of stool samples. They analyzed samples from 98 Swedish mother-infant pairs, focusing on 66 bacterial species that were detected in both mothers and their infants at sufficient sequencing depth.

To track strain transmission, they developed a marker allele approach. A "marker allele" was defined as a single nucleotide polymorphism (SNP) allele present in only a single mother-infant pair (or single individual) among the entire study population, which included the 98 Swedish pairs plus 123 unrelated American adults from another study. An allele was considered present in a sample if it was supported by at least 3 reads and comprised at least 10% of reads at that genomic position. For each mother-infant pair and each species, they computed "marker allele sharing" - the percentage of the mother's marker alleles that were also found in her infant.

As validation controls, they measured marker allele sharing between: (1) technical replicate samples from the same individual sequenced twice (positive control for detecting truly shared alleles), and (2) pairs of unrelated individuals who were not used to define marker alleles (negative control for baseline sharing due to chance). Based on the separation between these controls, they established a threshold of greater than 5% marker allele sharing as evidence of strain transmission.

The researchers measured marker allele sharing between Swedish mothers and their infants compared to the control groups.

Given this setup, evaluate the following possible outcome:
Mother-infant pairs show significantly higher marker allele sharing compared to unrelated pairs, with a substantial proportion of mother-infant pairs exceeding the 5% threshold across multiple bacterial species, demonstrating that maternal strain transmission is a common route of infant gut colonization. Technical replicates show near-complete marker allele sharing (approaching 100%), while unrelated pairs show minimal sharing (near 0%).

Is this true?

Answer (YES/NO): NO